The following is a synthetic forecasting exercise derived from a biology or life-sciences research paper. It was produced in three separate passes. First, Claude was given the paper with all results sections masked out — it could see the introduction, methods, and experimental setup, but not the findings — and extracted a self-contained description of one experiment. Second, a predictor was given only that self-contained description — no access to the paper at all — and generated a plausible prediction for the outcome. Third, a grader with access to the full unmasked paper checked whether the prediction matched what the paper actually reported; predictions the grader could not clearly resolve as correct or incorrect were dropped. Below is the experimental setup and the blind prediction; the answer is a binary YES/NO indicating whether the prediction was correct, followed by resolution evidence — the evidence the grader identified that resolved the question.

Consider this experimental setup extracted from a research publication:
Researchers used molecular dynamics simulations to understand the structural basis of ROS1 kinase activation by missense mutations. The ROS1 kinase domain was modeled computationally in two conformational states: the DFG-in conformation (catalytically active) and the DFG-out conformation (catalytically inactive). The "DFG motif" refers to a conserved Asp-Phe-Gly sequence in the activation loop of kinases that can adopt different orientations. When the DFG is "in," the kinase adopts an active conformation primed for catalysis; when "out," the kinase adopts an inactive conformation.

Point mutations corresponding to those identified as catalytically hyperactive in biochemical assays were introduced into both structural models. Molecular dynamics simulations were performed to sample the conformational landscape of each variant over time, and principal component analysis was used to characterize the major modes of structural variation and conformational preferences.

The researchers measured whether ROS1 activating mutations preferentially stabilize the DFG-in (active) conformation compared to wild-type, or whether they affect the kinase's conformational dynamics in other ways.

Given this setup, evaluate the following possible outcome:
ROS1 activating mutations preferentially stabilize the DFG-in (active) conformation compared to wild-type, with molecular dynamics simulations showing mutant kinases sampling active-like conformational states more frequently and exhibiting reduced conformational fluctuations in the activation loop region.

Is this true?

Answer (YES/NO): NO